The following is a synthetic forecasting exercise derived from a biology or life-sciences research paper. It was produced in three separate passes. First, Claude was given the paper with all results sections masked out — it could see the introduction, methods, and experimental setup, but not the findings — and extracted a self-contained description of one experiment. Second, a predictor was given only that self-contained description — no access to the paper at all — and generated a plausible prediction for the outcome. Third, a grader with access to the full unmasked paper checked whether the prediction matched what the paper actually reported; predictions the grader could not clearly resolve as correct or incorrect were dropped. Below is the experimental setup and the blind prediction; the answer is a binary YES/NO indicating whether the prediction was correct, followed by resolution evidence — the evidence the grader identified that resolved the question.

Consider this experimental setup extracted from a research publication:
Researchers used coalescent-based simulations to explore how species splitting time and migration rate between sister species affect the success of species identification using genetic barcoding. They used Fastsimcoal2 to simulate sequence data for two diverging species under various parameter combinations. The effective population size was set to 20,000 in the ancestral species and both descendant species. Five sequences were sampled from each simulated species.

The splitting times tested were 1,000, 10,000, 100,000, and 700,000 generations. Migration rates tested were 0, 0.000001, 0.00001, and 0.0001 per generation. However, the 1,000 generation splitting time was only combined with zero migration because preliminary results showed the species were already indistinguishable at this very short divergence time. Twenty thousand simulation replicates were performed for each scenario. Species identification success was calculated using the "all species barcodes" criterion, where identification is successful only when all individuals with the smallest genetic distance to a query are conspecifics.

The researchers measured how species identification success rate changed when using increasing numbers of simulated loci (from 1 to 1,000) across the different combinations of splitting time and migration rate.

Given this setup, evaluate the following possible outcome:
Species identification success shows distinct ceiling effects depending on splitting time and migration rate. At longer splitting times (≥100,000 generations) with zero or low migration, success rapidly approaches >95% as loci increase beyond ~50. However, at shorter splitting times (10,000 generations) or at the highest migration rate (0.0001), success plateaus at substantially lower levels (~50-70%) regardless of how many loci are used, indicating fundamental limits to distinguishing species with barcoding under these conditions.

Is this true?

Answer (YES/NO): NO